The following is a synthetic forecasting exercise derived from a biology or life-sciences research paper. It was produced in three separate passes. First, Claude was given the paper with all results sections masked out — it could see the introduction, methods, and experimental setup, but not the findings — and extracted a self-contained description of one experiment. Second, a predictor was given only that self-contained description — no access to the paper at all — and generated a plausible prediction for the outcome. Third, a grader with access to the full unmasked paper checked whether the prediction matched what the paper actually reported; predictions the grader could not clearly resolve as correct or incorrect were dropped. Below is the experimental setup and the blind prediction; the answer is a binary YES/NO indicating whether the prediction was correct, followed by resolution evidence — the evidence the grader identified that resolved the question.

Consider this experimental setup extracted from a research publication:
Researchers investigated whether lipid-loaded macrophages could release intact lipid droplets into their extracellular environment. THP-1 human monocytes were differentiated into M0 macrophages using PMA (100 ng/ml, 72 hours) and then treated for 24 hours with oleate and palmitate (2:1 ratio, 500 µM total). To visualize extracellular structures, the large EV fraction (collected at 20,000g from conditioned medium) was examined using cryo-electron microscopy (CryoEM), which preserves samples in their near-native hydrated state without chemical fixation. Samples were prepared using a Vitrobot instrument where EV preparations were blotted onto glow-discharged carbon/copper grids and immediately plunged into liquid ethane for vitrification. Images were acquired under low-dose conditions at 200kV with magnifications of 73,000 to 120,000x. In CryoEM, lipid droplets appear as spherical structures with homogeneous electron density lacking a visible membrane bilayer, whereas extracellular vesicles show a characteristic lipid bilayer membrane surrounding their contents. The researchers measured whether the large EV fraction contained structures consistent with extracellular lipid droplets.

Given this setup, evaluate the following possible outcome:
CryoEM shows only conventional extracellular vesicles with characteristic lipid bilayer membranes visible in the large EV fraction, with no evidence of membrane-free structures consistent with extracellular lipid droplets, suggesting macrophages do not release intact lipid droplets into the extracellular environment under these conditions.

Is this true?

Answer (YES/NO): NO